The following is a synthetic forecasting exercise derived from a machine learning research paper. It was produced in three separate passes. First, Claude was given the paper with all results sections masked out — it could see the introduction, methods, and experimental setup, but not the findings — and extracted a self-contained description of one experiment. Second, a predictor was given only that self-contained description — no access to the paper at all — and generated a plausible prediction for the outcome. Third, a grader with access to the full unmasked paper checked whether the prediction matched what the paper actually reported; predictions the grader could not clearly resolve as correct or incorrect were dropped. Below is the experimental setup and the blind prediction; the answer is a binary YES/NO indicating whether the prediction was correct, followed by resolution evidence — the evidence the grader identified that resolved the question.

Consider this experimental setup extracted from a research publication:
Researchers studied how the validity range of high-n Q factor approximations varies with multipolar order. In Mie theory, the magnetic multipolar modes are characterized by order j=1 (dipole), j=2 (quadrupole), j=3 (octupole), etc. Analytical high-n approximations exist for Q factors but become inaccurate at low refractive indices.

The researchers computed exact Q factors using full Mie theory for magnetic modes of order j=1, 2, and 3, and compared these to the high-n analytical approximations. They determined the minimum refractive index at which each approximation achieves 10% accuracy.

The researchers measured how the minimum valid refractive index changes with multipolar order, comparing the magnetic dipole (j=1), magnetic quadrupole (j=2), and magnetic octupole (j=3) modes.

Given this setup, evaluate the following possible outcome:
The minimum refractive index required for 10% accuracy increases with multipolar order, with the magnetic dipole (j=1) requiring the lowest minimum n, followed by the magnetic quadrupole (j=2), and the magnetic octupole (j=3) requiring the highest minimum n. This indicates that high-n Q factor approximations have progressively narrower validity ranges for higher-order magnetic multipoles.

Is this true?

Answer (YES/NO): NO